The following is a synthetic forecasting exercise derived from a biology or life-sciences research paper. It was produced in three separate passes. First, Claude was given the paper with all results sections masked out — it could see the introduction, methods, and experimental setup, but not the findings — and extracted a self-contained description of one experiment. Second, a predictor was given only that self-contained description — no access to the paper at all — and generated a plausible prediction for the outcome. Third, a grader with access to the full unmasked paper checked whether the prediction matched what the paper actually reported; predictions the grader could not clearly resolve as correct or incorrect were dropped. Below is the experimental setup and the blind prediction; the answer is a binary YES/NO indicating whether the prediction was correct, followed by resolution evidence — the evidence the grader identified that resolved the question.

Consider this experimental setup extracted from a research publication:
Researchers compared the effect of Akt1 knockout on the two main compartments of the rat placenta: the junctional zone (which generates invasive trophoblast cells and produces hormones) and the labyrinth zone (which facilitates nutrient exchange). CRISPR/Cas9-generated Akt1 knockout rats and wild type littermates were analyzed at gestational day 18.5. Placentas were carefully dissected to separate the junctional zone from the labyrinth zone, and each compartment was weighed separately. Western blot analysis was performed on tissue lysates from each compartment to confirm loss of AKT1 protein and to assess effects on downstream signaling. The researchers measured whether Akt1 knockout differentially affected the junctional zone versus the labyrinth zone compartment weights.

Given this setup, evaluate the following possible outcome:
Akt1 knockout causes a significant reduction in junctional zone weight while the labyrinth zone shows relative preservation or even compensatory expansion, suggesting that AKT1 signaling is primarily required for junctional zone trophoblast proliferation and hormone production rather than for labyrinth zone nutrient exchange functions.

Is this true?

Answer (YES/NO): NO